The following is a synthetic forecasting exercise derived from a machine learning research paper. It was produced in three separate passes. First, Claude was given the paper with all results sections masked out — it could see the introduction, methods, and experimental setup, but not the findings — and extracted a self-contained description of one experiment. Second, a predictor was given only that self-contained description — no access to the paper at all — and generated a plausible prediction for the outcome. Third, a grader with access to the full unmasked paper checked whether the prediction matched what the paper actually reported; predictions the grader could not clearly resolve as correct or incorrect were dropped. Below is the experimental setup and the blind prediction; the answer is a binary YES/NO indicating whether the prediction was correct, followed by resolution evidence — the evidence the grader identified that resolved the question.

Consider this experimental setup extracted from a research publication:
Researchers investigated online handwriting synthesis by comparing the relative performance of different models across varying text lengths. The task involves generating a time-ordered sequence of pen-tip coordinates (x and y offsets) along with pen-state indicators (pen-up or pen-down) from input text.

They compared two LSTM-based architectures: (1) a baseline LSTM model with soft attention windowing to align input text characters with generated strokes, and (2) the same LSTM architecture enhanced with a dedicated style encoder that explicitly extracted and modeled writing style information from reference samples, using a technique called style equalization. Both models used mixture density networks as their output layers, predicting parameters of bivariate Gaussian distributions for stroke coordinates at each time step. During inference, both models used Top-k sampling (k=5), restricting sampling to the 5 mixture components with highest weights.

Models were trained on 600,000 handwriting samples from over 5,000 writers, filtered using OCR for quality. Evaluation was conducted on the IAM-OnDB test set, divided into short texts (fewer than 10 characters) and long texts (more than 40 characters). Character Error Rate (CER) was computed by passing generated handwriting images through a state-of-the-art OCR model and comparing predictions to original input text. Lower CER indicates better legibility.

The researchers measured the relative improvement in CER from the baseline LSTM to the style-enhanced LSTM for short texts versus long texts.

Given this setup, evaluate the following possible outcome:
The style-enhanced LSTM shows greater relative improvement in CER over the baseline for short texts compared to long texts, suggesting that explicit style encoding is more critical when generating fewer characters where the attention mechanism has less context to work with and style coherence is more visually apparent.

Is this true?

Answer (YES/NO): NO